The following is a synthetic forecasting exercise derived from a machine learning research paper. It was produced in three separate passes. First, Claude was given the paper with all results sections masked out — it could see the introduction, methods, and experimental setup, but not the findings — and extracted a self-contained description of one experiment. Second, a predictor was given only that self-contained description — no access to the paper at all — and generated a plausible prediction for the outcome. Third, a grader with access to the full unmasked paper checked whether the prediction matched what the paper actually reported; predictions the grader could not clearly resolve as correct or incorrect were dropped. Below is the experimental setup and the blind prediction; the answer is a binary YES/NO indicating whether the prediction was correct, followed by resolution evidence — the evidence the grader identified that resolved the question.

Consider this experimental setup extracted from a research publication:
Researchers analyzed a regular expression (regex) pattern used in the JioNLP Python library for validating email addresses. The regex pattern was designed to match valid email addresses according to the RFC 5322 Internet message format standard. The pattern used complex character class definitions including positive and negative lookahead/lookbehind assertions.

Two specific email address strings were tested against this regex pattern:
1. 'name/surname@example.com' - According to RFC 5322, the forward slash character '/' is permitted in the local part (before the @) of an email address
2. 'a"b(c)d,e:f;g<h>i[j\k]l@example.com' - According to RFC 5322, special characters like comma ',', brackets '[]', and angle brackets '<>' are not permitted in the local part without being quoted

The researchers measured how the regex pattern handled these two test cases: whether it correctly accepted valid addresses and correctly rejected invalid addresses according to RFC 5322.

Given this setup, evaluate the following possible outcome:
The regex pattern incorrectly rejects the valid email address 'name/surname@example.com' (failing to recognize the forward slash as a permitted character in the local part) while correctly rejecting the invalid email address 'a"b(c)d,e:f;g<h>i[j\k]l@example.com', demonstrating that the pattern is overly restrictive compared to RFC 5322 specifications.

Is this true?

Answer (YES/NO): NO